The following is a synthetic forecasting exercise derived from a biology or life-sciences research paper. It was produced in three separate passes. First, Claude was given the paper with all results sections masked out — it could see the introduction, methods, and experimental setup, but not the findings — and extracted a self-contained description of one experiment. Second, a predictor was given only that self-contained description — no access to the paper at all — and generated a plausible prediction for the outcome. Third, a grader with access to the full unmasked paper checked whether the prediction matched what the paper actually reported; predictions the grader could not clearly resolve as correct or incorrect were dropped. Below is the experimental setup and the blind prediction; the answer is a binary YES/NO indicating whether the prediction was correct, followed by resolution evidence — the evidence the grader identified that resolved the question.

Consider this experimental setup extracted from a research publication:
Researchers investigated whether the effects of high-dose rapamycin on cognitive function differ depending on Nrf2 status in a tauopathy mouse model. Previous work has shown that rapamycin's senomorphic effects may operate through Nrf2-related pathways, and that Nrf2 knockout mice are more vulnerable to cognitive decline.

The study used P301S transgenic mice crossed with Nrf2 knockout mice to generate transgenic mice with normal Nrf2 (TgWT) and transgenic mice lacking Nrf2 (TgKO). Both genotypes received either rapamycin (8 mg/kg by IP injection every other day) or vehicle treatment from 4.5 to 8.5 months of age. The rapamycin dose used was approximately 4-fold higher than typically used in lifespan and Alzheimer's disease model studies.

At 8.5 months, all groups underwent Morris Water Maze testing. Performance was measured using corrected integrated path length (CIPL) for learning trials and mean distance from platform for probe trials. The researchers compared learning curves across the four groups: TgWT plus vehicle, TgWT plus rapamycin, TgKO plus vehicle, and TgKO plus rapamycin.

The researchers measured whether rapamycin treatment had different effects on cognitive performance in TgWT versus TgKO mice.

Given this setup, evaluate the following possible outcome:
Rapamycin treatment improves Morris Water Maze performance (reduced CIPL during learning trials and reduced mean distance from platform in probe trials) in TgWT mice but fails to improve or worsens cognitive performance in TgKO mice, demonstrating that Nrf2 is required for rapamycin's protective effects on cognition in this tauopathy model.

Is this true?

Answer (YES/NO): NO